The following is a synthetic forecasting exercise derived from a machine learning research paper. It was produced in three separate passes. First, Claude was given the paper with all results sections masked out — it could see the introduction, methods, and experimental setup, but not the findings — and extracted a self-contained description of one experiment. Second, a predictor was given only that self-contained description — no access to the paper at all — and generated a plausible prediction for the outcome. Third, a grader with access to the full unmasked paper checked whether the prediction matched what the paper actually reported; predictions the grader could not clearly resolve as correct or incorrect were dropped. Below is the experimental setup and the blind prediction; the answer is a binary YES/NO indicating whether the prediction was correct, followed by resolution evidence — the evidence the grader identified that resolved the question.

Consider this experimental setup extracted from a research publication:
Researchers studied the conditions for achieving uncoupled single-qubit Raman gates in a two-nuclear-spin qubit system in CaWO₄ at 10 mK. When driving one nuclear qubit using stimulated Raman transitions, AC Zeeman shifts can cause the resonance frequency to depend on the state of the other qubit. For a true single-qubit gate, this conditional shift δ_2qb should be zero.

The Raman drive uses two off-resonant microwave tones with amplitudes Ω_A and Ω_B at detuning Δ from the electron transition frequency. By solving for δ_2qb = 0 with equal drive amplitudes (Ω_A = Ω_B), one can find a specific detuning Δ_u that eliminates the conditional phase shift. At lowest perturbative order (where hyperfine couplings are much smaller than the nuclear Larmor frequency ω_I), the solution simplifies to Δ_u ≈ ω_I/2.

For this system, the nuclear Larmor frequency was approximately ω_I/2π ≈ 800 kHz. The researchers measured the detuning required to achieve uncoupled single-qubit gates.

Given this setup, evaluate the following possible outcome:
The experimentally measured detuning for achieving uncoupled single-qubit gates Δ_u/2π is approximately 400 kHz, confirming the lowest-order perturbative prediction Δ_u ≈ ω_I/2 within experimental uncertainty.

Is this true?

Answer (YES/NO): YES